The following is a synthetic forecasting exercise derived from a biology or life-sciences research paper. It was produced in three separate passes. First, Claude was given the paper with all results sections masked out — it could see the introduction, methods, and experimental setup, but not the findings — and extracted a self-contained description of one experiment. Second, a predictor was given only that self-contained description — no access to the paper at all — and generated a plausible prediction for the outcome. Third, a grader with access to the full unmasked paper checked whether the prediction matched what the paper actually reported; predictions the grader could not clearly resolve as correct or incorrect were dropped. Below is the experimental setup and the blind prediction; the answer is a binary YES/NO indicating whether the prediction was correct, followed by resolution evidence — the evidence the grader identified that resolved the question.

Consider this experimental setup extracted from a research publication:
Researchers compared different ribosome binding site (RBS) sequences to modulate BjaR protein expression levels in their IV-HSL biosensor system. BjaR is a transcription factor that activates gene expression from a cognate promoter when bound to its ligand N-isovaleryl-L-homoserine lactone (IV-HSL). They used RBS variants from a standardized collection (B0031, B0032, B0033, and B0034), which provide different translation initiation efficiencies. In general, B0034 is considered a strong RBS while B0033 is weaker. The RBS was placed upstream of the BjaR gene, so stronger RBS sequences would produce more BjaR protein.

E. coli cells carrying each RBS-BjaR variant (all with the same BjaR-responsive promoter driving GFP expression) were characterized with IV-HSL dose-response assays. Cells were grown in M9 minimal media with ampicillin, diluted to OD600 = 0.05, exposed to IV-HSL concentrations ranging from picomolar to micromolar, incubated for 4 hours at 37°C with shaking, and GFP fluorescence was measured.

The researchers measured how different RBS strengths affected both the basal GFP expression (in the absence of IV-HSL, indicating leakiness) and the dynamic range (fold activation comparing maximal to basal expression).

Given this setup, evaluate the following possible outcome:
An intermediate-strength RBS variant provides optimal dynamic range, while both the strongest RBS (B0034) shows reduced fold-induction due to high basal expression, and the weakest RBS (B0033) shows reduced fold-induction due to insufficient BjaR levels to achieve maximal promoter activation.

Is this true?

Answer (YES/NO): NO